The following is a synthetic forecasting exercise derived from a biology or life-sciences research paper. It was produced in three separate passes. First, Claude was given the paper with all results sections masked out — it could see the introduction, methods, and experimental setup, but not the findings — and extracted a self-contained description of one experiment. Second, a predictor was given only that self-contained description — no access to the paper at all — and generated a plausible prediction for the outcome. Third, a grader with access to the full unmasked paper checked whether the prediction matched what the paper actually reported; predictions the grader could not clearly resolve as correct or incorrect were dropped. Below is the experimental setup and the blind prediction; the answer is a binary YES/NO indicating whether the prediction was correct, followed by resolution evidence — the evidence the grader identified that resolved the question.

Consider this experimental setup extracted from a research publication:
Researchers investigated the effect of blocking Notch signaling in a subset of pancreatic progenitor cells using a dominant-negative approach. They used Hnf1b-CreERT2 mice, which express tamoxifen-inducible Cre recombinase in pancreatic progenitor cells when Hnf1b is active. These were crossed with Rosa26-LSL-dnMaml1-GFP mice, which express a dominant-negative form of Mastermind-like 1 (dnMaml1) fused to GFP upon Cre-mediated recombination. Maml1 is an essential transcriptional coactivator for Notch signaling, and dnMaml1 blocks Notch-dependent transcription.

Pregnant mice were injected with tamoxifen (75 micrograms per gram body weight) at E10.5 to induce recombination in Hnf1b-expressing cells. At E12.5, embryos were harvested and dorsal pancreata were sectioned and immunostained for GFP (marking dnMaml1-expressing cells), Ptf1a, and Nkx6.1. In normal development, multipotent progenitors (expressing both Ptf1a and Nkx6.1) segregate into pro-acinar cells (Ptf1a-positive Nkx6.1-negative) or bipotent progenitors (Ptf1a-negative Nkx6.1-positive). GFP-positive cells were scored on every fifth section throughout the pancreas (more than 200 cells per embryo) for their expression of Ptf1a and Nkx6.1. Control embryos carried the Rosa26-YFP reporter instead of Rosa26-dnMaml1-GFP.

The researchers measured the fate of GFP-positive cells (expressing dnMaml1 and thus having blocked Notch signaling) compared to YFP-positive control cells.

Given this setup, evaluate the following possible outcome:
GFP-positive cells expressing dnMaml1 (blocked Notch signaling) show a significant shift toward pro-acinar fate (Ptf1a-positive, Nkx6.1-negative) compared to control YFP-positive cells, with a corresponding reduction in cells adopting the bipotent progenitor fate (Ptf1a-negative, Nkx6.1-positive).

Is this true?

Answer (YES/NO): YES